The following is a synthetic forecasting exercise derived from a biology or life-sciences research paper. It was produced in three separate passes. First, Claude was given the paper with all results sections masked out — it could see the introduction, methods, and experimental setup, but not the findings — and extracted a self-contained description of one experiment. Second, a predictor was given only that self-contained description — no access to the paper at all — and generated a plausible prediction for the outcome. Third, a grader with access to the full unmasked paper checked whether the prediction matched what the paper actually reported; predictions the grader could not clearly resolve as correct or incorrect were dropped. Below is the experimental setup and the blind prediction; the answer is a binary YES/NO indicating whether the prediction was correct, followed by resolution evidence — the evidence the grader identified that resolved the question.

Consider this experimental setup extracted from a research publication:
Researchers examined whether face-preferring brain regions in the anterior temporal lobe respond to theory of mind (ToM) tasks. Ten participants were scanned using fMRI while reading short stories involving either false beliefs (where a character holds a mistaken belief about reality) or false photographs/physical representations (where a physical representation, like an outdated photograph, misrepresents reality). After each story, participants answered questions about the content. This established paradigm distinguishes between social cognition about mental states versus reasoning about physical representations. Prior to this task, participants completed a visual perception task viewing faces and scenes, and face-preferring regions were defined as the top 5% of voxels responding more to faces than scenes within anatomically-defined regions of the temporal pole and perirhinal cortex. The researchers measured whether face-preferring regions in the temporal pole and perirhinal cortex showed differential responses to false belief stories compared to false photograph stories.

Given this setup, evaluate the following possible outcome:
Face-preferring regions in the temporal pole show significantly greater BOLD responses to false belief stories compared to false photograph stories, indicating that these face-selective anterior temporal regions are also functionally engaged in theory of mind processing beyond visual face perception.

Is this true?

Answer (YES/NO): YES